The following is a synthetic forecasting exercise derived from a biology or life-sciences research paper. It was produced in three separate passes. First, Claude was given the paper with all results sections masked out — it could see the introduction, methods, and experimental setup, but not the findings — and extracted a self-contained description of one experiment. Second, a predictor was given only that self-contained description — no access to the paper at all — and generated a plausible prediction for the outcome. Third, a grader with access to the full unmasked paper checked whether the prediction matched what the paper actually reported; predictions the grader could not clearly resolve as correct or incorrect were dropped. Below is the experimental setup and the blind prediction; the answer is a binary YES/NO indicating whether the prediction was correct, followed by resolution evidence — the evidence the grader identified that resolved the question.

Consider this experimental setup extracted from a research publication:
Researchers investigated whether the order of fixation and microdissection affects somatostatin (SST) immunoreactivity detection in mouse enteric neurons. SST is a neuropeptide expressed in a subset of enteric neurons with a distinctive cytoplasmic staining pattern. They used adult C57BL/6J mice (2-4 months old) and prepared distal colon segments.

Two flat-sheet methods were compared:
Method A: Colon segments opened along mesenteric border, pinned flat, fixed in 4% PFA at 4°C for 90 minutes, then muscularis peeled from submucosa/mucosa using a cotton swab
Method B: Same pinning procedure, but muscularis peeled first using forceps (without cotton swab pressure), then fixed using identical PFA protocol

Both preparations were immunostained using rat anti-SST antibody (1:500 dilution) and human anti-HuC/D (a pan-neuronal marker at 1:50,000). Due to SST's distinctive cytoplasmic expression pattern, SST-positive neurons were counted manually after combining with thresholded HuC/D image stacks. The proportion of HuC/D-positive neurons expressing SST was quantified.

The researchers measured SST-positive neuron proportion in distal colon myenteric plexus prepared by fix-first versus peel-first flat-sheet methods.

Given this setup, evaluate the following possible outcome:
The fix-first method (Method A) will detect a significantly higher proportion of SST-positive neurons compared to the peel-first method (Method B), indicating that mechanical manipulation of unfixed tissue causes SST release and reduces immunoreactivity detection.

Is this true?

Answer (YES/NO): NO